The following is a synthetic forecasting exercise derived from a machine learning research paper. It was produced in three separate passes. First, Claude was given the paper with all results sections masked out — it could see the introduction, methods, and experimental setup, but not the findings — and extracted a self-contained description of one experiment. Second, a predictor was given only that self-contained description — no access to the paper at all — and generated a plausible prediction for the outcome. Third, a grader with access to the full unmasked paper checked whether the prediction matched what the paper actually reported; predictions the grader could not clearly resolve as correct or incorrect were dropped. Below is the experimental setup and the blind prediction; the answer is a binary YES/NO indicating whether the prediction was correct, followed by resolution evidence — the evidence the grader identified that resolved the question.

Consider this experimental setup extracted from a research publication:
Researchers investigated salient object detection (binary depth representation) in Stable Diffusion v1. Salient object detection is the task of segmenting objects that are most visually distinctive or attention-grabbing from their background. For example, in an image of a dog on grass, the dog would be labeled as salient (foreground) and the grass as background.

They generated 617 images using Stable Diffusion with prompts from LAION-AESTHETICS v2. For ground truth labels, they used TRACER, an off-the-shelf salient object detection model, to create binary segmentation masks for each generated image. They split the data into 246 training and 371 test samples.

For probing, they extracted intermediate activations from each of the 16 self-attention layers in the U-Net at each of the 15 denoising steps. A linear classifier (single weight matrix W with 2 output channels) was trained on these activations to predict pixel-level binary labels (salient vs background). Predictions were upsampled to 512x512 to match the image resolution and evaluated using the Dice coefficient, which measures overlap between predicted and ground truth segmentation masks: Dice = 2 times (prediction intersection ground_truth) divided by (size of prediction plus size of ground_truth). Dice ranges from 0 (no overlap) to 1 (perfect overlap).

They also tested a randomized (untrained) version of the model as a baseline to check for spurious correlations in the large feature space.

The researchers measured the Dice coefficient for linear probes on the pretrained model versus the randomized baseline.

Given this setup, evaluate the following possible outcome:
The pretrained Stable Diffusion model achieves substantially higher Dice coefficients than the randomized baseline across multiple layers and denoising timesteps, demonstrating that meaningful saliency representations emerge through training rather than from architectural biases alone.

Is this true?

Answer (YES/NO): YES